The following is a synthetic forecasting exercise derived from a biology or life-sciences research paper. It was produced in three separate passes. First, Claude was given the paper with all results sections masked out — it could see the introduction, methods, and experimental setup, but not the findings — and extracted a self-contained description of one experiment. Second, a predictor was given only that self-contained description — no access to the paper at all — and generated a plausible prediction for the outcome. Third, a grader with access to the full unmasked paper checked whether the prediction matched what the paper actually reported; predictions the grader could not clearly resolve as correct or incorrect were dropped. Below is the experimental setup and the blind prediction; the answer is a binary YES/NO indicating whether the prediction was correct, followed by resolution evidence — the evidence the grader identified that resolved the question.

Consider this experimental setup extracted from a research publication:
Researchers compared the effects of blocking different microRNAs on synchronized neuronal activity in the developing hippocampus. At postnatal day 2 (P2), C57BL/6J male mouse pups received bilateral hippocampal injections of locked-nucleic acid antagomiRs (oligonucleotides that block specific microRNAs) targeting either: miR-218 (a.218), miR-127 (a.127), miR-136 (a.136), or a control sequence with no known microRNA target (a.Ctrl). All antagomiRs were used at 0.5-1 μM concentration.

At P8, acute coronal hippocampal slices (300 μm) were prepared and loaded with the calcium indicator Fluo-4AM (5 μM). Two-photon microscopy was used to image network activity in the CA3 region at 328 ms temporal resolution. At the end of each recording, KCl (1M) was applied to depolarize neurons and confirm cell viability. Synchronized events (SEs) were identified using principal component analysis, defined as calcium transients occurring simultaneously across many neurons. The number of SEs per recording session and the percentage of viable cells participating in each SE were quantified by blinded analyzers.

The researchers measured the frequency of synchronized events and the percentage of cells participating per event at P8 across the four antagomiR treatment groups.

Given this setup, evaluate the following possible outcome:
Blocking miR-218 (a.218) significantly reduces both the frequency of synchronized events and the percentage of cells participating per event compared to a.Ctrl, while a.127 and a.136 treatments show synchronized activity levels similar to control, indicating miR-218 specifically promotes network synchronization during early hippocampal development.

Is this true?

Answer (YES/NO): NO